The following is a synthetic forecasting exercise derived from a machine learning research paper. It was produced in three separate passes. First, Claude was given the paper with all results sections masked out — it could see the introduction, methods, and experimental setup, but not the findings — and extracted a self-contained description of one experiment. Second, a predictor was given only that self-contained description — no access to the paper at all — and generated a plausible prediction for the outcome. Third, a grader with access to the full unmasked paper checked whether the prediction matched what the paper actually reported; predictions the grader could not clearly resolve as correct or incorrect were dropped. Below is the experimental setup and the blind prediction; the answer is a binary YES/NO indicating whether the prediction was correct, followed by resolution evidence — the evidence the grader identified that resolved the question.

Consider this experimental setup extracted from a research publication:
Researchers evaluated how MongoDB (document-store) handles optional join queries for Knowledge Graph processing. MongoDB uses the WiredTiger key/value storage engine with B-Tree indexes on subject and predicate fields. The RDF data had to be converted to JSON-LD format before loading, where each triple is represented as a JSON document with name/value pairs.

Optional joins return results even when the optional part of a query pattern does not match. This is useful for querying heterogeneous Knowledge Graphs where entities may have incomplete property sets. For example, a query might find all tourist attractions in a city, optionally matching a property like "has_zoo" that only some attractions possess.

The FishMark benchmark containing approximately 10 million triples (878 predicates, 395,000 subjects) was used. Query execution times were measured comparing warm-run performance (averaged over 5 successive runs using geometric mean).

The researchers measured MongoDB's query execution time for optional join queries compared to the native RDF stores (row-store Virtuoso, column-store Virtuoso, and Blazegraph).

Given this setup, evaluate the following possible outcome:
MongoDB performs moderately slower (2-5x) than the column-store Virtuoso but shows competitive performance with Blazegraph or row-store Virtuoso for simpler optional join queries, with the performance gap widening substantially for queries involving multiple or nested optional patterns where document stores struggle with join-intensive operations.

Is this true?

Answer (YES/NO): NO